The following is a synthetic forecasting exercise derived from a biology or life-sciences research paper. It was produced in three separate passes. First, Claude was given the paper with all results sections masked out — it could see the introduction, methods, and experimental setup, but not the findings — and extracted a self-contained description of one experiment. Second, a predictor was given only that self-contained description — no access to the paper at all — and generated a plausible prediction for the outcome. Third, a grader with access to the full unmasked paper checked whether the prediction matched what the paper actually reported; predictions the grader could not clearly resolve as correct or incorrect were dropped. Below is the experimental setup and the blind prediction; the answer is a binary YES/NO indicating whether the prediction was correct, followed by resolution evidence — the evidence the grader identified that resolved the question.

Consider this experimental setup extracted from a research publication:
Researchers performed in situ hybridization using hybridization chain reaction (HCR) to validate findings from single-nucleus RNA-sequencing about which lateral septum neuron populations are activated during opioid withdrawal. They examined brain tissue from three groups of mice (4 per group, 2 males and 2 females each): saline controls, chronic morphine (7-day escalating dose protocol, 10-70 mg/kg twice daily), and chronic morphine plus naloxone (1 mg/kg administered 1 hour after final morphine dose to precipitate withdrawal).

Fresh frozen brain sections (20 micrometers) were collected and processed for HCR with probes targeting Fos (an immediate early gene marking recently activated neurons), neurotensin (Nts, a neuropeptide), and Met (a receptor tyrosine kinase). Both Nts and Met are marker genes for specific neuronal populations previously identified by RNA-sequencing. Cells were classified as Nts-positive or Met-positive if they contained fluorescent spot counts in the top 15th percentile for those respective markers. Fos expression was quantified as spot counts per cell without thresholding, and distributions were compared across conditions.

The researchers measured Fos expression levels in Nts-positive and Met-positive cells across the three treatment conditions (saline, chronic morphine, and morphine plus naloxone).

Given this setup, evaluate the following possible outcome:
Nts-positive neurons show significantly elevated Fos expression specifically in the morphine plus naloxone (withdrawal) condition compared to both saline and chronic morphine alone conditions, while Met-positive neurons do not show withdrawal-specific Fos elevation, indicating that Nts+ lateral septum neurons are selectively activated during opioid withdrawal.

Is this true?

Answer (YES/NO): NO